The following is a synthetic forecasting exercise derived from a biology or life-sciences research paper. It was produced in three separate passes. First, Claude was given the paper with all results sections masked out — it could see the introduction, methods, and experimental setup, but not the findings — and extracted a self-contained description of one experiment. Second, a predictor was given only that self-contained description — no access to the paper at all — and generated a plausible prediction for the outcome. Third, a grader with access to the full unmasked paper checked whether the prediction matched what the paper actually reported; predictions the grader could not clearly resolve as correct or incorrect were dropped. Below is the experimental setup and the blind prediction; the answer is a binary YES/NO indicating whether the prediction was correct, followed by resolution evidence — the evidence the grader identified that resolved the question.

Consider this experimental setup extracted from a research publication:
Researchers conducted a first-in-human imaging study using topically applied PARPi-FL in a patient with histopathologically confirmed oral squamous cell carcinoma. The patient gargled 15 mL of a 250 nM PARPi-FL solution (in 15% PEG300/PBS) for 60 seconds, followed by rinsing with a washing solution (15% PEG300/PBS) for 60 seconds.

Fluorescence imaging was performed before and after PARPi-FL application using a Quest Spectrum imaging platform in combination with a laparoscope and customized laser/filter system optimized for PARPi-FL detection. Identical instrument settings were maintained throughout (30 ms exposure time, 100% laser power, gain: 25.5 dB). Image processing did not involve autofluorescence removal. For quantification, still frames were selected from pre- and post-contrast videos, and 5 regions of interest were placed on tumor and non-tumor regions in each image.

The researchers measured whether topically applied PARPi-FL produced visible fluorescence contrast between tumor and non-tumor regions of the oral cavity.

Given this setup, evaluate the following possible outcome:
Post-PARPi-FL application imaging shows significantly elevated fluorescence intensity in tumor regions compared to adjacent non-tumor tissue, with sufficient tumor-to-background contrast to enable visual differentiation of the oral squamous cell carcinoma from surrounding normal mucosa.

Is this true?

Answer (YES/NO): YES